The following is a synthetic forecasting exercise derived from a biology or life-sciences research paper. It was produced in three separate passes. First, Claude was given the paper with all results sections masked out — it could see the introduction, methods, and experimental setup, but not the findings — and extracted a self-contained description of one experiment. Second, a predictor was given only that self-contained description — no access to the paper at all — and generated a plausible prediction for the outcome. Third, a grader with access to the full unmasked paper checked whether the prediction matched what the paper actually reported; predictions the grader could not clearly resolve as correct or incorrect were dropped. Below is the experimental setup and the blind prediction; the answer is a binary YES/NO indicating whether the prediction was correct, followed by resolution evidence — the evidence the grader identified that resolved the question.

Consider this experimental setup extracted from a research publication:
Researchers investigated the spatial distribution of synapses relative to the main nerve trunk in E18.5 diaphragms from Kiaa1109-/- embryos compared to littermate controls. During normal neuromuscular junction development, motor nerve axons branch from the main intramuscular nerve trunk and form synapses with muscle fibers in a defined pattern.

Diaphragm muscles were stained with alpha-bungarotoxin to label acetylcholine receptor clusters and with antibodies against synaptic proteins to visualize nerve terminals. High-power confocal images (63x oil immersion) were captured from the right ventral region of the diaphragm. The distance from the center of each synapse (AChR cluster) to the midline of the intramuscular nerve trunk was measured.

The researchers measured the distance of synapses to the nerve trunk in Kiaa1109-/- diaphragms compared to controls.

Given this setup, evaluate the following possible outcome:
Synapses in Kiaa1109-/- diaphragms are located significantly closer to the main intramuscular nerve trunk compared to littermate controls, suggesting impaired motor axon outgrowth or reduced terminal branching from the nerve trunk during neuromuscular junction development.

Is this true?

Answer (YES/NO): YES